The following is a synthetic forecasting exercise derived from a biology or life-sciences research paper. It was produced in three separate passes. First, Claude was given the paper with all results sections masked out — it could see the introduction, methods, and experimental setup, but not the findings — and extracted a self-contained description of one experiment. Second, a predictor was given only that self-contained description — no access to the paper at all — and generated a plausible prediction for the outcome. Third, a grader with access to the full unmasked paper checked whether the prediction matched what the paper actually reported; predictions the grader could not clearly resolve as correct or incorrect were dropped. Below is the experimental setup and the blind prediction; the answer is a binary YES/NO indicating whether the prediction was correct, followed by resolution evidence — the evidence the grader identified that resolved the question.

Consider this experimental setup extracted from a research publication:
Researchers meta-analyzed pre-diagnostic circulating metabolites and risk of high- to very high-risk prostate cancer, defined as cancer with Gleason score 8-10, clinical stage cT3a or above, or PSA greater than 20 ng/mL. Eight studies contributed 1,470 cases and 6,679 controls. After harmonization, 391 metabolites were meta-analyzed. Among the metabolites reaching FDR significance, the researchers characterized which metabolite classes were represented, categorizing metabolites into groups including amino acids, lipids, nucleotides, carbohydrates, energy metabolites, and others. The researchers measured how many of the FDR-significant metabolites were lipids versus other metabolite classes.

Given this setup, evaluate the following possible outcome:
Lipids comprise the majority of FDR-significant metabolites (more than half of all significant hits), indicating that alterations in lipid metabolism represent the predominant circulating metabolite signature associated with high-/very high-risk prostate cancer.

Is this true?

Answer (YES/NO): YES